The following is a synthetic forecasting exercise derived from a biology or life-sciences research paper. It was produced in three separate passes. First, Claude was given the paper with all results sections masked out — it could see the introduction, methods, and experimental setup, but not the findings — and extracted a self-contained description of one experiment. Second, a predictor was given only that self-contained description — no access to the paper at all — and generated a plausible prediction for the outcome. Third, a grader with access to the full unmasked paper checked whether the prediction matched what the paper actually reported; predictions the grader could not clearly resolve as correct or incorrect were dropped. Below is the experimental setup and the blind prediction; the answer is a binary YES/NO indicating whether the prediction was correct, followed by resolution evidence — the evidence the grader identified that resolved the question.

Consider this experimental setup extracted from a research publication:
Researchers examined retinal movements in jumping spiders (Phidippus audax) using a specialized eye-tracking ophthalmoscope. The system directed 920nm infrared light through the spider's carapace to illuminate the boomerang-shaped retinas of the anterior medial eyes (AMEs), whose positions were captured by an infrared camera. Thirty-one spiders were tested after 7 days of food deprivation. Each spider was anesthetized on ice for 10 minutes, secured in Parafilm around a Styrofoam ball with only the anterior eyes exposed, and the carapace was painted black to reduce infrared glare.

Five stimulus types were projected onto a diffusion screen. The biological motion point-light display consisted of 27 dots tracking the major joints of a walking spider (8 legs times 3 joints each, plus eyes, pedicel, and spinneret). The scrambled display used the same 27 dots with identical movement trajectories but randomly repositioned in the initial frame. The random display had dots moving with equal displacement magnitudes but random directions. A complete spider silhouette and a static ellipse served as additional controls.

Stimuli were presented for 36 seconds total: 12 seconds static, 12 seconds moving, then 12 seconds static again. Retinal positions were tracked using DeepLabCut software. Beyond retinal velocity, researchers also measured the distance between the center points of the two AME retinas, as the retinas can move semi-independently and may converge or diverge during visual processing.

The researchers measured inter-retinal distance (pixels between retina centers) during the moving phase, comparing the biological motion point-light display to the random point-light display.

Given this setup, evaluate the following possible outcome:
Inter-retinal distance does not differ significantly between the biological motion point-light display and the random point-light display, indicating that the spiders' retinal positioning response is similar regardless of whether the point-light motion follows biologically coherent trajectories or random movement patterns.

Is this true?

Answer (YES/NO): NO